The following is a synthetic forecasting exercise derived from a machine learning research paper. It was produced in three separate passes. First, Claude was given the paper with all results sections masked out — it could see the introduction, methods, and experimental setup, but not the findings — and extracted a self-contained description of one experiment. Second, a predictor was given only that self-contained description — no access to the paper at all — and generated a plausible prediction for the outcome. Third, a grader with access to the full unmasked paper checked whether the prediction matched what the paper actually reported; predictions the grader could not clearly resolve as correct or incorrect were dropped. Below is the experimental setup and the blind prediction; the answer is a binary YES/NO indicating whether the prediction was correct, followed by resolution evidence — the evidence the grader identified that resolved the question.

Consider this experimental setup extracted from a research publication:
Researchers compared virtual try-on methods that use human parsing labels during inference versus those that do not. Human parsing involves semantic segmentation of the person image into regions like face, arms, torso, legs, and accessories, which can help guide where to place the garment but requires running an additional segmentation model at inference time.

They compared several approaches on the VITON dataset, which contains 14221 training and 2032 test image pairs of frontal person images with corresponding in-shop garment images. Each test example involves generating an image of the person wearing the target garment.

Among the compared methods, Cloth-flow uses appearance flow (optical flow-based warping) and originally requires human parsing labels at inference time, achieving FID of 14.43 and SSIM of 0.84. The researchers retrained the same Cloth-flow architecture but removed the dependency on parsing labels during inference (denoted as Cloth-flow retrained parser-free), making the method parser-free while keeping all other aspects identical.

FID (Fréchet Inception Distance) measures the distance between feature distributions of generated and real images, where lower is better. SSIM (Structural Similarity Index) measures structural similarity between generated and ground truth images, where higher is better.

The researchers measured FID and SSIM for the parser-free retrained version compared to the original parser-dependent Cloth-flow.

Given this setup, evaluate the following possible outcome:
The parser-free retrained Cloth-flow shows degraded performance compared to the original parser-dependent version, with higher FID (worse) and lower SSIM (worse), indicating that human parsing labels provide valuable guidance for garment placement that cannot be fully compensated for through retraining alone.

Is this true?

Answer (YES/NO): NO